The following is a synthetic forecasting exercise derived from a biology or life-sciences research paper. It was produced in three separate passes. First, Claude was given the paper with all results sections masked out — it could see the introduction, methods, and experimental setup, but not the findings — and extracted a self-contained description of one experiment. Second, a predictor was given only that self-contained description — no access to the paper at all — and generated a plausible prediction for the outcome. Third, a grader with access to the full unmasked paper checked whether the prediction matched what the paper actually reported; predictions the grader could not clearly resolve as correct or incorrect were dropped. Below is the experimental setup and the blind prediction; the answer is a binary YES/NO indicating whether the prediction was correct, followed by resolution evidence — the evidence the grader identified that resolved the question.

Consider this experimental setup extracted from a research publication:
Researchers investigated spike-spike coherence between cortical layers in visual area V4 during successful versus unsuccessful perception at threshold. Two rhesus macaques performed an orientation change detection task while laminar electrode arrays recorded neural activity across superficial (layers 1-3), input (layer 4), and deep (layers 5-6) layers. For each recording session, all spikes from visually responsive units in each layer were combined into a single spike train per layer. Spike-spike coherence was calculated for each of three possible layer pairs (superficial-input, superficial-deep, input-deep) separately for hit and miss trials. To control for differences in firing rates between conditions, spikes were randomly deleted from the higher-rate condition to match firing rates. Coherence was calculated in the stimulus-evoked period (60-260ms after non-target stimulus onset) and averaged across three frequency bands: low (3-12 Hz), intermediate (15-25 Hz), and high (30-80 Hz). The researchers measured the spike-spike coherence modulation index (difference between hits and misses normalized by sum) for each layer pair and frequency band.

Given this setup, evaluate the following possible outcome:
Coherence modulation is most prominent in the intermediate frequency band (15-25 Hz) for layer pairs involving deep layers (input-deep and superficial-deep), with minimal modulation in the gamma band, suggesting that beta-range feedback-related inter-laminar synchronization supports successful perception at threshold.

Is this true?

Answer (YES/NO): NO